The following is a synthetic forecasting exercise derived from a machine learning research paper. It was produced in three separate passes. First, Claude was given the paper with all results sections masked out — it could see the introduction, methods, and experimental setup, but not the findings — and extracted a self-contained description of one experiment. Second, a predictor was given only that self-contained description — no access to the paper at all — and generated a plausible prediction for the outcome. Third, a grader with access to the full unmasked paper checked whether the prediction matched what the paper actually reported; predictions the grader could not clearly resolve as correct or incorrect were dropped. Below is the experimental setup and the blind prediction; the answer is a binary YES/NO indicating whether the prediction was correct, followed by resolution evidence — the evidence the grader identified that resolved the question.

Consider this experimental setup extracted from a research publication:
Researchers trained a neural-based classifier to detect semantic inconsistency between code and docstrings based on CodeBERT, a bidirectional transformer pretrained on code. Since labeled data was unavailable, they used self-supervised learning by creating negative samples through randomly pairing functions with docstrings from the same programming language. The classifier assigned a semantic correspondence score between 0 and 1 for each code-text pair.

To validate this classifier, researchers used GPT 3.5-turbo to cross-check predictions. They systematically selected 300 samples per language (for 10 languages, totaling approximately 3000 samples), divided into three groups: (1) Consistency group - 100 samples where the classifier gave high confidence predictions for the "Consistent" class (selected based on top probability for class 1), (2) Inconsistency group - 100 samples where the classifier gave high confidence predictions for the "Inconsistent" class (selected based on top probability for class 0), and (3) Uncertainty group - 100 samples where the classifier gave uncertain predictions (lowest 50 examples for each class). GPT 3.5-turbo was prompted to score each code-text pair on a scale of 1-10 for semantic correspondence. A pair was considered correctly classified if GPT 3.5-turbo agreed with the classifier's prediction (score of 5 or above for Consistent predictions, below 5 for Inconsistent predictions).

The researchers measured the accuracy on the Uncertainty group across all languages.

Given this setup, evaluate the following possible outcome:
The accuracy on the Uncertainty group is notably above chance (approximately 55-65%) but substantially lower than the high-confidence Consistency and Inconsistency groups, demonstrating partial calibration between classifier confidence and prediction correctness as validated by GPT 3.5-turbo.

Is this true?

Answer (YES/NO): NO